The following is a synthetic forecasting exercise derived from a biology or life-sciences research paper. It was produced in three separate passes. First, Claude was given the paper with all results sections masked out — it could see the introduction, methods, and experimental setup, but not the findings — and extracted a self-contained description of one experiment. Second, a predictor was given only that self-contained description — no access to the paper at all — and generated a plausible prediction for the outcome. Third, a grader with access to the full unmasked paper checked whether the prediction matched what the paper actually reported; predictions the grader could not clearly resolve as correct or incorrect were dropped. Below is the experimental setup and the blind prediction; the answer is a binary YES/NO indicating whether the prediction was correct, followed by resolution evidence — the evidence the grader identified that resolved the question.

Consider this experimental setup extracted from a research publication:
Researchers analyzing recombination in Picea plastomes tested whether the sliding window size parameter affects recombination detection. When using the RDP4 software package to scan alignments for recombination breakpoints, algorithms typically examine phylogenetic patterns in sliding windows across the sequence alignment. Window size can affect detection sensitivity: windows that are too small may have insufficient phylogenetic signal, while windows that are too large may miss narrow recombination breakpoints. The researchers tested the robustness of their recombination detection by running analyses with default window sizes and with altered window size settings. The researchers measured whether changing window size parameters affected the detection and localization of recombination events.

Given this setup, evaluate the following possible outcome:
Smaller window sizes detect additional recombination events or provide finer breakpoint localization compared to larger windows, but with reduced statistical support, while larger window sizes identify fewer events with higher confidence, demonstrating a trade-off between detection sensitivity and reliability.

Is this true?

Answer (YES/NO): NO